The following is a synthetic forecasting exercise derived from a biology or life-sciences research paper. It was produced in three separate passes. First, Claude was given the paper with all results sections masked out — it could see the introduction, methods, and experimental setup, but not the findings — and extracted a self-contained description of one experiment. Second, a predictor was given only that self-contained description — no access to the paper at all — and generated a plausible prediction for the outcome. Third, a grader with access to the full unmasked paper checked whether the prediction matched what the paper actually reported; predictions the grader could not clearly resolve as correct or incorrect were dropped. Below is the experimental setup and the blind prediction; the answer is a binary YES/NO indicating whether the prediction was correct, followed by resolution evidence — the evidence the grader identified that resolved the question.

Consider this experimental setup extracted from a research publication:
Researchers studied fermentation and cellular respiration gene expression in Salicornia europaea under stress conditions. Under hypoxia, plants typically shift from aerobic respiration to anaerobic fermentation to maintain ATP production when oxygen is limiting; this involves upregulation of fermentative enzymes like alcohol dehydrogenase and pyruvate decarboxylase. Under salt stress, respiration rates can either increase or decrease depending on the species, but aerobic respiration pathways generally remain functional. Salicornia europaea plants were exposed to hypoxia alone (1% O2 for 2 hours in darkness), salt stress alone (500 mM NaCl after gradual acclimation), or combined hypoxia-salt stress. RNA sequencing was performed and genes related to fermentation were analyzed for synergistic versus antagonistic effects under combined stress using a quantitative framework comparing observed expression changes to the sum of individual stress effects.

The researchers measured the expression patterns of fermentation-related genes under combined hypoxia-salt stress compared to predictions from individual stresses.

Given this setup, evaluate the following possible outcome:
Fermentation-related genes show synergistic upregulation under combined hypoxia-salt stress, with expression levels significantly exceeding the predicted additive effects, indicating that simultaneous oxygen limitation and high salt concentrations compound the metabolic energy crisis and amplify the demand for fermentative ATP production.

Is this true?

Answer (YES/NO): NO